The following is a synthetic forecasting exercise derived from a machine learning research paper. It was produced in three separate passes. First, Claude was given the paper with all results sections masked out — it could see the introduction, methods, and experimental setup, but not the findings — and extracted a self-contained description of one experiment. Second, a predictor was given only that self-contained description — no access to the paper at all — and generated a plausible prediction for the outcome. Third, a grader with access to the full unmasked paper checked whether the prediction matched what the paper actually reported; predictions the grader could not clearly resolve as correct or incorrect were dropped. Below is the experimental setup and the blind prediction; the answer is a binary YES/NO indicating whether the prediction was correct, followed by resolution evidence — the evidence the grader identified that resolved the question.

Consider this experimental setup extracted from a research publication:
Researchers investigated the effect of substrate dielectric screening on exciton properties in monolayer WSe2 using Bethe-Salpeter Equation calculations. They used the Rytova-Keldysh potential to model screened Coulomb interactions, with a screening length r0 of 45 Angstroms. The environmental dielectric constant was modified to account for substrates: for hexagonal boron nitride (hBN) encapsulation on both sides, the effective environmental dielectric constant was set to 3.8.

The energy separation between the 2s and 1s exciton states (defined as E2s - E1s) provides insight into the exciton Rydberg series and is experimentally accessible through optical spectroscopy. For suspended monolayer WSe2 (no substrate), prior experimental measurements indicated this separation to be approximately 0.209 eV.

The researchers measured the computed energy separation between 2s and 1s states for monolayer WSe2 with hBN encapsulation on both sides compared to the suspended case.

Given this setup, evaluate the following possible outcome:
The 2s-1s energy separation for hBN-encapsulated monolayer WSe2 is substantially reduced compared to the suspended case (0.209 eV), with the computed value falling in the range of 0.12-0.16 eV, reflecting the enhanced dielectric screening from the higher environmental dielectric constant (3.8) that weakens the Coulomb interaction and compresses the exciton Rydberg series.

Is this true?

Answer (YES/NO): YES